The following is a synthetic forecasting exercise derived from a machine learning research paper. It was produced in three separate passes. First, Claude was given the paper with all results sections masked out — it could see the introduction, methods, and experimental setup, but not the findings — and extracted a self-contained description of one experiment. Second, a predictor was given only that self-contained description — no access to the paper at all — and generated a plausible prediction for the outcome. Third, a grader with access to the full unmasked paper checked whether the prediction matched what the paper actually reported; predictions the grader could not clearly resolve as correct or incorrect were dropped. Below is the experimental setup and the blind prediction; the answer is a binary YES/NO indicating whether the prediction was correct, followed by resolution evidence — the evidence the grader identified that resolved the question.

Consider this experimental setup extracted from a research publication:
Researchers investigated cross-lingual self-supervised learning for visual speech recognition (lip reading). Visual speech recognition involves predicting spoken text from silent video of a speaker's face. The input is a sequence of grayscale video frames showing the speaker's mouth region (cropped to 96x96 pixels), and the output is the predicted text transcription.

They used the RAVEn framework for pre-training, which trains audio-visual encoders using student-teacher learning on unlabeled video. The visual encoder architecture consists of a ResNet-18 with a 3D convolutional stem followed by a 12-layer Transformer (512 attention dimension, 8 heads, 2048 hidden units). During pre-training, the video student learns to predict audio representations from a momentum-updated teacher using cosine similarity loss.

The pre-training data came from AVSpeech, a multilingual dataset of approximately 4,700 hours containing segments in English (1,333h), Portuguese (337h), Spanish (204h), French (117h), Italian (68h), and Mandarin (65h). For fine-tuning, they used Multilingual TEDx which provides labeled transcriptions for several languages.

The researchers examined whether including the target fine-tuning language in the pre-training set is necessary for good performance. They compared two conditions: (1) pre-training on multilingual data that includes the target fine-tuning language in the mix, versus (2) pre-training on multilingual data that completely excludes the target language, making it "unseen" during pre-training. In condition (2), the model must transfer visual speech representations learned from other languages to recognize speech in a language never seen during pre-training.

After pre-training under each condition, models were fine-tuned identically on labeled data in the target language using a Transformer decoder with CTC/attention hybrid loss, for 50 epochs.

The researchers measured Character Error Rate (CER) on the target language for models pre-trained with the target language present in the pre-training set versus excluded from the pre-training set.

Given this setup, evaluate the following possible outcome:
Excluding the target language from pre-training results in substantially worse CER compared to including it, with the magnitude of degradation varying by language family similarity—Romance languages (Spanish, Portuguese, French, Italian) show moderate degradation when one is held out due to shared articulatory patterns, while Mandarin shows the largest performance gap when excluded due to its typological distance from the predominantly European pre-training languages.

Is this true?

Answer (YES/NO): NO